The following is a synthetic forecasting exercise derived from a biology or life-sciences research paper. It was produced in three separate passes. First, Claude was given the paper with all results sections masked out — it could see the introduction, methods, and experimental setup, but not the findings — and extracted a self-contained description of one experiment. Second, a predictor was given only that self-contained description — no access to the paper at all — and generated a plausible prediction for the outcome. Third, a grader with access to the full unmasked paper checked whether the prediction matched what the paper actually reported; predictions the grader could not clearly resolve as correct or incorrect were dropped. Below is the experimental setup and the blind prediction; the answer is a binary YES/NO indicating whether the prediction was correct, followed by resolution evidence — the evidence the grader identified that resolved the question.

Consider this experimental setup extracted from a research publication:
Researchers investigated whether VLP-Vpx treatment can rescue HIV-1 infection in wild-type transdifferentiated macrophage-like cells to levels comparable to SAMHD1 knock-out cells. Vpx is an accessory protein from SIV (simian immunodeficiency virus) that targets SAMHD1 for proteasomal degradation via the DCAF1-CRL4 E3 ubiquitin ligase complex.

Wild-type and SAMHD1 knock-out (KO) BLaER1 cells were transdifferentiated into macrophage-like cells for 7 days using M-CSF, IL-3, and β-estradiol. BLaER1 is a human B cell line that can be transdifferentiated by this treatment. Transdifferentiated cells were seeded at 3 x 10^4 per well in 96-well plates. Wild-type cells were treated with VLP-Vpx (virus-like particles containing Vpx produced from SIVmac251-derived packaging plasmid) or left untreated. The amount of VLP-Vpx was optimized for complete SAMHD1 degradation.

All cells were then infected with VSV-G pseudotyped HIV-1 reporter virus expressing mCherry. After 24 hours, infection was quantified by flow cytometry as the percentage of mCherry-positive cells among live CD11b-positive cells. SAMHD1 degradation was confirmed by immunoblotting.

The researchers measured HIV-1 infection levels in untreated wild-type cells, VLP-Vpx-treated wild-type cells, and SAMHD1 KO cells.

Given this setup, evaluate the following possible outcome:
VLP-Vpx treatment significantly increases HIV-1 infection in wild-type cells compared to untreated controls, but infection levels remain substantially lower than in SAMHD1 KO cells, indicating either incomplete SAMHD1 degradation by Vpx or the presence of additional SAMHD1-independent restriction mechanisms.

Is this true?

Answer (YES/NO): NO